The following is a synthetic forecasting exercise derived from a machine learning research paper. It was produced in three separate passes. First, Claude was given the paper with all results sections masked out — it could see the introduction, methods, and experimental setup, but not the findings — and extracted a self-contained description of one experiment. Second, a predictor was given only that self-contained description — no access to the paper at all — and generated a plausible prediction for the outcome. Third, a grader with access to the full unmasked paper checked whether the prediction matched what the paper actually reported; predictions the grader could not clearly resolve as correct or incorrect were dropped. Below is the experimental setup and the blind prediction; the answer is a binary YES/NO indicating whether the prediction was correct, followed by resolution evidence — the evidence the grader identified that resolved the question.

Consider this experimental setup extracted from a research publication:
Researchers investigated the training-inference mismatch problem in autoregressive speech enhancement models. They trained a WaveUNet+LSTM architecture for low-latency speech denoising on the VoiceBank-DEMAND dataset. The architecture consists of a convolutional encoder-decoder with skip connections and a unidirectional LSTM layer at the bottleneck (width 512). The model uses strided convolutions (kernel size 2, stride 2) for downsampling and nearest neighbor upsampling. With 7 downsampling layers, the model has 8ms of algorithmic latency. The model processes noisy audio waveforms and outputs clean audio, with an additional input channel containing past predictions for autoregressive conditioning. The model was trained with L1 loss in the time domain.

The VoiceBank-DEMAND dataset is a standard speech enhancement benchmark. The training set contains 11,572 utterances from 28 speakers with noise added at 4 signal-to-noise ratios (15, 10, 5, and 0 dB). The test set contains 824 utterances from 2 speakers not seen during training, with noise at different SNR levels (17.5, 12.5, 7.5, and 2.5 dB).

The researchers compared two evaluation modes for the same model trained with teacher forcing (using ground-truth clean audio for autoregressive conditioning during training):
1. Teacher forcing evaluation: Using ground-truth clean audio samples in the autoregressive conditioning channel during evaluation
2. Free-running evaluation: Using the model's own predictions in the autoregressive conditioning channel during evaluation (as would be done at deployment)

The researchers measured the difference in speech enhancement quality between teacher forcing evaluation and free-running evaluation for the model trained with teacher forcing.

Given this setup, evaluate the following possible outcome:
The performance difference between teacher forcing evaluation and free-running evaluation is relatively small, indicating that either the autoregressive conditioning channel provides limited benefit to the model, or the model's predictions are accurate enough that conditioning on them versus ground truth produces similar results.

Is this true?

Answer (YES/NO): NO